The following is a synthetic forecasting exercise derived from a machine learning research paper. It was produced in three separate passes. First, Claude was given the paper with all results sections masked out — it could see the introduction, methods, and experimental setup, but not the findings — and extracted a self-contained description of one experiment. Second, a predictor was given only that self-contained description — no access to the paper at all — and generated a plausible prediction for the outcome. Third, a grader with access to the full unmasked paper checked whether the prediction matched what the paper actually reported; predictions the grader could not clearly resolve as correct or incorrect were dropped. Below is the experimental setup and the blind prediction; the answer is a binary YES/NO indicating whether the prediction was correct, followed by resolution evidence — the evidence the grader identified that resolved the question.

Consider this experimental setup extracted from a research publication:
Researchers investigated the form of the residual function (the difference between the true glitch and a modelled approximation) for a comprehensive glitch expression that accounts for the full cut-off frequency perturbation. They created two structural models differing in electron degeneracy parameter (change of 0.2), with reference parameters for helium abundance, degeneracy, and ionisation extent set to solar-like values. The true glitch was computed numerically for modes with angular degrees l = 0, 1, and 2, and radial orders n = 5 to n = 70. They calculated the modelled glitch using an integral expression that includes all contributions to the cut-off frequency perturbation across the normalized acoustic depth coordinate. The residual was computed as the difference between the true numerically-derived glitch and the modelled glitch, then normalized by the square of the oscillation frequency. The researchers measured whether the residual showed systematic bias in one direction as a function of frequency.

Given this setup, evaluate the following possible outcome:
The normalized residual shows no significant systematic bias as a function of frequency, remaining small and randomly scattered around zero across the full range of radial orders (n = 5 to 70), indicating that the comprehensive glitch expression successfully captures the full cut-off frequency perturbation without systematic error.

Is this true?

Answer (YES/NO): NO